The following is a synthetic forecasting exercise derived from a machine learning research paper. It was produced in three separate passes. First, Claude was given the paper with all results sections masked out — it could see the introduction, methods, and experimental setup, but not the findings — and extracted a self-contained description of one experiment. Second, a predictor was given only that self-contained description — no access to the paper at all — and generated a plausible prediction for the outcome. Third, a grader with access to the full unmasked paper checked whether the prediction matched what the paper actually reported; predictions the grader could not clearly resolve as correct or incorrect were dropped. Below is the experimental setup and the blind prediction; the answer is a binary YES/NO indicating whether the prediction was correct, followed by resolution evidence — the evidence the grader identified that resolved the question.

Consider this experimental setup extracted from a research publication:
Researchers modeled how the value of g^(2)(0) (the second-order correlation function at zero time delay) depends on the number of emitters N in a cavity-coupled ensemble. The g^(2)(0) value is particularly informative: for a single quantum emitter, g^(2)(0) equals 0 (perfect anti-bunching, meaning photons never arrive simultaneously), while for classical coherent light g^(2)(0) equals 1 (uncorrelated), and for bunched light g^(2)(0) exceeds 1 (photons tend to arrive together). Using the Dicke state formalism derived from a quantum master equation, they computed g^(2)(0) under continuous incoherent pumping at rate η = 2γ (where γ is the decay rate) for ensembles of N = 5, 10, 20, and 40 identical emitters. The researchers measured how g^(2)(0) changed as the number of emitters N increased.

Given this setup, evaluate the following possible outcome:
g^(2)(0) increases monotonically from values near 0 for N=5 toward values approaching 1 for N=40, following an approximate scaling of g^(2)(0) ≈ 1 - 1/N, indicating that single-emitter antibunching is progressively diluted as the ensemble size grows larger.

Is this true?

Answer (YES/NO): NO